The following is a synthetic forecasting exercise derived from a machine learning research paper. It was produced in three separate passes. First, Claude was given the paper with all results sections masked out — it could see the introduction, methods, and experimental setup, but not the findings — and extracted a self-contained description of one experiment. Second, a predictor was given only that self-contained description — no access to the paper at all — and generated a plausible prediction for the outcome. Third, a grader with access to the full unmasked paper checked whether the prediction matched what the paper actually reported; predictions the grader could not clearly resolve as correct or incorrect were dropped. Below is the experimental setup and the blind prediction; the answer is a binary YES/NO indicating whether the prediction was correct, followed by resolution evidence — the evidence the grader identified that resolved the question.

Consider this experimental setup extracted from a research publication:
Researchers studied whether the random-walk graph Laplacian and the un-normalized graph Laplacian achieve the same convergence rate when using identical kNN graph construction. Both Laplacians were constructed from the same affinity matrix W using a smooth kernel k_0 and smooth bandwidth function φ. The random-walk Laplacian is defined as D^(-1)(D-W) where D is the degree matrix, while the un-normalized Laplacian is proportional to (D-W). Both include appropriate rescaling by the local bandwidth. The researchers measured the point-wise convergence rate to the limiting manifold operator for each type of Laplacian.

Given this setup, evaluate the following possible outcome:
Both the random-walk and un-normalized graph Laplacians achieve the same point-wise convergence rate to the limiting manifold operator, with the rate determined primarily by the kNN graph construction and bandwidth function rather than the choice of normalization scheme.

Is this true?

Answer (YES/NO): YES